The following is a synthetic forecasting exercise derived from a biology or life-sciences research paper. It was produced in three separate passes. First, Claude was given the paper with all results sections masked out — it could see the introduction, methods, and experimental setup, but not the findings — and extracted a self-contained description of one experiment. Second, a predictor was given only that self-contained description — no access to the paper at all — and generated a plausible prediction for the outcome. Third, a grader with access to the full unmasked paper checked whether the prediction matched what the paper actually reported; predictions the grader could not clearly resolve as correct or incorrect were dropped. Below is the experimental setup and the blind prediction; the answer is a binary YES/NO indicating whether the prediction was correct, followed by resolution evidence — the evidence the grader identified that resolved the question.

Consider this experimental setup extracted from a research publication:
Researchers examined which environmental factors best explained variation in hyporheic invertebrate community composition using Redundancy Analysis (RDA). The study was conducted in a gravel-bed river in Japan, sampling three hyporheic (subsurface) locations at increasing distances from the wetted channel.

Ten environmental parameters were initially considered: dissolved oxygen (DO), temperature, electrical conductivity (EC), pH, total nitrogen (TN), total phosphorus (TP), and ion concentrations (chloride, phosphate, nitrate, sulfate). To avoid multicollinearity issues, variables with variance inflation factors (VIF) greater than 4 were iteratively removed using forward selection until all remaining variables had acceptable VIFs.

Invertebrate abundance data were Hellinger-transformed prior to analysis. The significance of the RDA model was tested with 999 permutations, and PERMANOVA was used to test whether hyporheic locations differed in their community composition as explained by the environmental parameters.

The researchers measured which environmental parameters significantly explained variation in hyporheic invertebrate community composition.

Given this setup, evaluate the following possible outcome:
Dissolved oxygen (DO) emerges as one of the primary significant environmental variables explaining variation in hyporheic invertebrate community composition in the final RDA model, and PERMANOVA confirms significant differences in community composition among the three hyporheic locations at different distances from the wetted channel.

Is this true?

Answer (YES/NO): YES